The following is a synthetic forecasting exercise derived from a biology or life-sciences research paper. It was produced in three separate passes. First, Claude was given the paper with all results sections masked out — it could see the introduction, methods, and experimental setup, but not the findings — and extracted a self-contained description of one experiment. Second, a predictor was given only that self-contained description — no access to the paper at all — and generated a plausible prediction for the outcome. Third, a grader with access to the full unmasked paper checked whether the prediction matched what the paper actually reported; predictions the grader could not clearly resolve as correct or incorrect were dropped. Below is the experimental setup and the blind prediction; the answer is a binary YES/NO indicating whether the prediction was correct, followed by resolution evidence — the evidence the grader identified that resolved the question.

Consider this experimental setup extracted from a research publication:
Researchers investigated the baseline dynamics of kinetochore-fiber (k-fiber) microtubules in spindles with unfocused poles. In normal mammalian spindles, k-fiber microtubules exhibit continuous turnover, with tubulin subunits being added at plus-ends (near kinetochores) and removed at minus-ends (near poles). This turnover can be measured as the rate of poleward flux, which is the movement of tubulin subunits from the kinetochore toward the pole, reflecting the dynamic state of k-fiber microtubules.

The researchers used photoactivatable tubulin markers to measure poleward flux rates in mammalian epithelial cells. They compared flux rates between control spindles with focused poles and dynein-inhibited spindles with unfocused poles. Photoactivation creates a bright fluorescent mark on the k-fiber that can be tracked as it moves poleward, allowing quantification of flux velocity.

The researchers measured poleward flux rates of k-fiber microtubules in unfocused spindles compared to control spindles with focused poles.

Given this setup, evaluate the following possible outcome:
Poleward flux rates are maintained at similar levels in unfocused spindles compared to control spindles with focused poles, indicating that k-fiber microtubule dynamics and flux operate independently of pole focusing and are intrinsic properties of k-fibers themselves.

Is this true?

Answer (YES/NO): NO